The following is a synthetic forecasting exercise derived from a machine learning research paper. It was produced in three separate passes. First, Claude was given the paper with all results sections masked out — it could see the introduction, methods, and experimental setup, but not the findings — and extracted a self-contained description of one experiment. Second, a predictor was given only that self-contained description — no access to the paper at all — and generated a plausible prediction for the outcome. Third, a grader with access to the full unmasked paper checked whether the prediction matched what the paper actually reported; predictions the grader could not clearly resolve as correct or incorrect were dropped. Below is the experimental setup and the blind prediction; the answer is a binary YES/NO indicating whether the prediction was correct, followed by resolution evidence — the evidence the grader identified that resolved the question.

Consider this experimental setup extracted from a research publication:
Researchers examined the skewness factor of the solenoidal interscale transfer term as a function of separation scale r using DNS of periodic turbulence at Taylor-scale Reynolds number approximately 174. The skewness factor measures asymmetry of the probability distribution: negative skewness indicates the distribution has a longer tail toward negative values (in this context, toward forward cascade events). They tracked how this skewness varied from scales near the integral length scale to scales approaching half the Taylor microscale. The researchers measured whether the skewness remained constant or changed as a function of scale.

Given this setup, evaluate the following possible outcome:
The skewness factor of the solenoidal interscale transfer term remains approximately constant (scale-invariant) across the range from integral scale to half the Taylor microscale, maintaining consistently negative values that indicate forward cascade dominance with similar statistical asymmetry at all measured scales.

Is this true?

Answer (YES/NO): NO